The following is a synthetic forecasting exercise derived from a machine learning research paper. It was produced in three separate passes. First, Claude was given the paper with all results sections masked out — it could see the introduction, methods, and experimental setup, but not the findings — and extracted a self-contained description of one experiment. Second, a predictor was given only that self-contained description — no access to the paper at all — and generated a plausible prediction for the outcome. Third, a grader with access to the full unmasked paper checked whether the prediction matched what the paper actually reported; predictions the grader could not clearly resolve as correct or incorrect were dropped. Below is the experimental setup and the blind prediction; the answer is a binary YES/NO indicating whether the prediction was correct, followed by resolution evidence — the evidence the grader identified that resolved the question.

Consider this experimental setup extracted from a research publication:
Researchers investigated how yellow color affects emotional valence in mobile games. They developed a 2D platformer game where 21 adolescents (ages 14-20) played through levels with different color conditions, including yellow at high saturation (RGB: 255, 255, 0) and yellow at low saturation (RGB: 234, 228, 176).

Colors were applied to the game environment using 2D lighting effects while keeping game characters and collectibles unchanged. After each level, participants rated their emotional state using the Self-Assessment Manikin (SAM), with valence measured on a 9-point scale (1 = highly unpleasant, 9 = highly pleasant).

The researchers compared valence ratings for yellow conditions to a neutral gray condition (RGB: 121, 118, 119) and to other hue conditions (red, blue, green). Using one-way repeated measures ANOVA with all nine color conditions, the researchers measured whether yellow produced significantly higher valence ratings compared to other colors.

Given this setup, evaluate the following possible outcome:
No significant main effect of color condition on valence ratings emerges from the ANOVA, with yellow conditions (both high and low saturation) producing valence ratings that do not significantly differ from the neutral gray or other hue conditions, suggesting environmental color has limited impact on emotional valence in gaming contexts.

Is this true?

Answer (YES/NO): YES